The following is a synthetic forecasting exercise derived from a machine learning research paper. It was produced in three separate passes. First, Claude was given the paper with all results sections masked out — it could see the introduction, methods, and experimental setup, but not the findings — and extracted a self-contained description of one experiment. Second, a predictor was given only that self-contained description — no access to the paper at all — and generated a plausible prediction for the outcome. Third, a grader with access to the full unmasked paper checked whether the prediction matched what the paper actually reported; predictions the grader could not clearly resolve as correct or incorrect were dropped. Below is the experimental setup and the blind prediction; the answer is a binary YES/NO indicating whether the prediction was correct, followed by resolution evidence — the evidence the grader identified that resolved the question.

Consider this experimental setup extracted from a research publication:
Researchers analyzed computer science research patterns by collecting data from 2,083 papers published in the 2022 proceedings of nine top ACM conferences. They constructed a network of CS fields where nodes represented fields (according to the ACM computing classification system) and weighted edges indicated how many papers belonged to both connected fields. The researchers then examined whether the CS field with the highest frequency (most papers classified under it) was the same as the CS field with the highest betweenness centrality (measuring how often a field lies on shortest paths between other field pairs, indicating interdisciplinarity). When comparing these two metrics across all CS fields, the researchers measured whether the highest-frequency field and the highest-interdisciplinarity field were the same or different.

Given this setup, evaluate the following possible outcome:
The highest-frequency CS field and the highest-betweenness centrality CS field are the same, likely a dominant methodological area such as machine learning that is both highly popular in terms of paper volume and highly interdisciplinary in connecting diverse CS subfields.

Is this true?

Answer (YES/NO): NO